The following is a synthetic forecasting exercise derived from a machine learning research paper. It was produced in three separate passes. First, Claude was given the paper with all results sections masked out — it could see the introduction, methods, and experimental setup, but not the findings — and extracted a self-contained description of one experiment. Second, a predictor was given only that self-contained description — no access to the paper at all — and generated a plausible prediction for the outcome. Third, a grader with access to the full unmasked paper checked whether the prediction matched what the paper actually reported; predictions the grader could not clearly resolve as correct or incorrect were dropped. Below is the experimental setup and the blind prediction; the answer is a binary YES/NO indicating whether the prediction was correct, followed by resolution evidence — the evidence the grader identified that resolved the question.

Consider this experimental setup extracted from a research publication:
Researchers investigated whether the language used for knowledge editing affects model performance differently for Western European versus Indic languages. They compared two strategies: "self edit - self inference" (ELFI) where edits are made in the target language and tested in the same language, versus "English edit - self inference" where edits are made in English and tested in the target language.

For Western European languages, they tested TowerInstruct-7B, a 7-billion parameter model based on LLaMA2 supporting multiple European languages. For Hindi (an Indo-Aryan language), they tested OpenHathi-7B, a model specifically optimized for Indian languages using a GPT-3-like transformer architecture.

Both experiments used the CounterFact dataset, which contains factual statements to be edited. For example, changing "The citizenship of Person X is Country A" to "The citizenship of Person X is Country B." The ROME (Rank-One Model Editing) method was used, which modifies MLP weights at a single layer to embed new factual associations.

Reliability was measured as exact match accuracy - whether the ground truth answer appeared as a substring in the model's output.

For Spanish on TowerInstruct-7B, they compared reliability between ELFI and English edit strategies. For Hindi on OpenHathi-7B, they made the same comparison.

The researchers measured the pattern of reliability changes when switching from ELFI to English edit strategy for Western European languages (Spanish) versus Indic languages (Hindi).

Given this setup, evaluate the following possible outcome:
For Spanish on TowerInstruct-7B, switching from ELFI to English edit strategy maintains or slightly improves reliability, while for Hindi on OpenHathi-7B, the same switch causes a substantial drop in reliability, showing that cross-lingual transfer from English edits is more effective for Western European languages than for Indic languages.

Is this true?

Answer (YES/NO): NO